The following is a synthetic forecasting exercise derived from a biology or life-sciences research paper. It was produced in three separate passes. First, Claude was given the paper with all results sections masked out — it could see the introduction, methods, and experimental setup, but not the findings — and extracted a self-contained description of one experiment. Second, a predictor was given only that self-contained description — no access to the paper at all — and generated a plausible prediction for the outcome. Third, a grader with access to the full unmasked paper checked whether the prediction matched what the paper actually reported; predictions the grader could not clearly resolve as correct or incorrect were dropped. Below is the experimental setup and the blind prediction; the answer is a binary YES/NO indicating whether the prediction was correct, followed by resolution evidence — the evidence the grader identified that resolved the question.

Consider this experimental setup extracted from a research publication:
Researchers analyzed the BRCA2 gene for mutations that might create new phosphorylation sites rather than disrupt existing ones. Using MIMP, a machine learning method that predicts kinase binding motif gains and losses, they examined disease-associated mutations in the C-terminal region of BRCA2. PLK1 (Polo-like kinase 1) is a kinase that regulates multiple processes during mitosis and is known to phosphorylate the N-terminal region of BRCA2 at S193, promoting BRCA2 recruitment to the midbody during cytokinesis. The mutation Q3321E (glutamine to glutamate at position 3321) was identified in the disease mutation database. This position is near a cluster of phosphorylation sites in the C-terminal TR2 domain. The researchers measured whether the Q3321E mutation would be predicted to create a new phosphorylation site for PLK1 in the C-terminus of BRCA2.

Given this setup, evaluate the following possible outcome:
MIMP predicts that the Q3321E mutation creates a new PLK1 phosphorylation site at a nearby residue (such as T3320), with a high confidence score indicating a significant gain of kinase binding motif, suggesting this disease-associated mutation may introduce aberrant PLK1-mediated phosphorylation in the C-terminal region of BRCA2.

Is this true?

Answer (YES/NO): NO